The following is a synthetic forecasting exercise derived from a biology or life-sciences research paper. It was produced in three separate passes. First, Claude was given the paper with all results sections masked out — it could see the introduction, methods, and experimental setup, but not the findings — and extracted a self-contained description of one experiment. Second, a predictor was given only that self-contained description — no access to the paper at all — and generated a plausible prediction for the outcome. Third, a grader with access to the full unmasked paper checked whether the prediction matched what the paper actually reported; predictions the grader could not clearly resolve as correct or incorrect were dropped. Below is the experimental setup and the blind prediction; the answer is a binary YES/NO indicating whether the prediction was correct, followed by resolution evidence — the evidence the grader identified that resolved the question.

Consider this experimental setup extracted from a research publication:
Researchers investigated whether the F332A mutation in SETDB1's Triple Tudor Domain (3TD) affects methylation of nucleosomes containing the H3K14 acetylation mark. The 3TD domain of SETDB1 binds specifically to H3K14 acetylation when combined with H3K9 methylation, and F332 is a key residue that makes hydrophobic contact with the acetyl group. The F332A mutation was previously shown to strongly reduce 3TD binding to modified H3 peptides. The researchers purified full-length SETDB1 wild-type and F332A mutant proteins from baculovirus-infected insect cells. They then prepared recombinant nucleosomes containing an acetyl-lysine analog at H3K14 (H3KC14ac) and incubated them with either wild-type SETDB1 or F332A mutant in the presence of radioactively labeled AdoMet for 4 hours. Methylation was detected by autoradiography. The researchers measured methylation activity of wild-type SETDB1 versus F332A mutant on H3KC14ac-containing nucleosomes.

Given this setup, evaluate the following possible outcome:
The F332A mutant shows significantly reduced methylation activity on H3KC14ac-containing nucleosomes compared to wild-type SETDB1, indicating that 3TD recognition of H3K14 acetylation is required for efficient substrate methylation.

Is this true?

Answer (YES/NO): YES